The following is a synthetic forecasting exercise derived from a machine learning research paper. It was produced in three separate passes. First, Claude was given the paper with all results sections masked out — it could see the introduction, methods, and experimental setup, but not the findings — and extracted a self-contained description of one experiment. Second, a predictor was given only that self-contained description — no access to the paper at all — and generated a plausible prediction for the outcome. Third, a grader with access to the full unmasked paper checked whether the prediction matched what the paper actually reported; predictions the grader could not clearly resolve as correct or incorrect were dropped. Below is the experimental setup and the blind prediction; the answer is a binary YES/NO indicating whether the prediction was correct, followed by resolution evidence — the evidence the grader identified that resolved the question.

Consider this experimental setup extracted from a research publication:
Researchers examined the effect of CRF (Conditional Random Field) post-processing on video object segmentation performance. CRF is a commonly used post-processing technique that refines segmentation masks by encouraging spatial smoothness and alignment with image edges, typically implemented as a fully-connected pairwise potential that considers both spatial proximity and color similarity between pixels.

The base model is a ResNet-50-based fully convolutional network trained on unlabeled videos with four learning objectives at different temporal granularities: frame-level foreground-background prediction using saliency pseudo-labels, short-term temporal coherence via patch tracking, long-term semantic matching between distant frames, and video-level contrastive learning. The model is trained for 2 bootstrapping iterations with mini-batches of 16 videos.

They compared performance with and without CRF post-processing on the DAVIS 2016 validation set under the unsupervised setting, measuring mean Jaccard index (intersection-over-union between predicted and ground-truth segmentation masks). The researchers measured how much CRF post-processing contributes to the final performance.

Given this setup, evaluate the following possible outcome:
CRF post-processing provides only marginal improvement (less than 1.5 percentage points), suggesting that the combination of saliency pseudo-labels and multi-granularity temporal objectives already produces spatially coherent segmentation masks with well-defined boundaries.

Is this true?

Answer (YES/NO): NO